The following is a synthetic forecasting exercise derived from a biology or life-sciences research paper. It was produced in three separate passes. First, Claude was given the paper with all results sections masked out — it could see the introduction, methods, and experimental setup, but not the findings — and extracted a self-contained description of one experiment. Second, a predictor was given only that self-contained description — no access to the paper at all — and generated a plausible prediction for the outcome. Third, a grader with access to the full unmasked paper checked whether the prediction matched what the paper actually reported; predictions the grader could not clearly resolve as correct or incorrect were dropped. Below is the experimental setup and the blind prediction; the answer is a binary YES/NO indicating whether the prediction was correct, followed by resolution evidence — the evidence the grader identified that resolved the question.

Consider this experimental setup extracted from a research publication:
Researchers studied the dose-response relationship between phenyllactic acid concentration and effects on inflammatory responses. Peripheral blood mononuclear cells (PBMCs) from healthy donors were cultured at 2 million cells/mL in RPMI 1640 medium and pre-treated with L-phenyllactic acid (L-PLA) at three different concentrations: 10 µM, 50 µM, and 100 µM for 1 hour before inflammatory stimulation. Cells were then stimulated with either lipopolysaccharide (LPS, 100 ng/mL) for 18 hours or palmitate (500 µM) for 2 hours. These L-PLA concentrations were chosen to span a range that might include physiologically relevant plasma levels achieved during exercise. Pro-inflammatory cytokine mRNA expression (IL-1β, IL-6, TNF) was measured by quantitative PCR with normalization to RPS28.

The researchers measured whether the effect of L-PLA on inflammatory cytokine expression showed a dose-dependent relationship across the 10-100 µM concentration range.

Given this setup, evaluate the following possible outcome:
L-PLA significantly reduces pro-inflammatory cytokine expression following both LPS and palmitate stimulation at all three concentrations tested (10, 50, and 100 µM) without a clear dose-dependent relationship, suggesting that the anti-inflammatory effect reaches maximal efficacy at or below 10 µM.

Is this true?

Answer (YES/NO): NO